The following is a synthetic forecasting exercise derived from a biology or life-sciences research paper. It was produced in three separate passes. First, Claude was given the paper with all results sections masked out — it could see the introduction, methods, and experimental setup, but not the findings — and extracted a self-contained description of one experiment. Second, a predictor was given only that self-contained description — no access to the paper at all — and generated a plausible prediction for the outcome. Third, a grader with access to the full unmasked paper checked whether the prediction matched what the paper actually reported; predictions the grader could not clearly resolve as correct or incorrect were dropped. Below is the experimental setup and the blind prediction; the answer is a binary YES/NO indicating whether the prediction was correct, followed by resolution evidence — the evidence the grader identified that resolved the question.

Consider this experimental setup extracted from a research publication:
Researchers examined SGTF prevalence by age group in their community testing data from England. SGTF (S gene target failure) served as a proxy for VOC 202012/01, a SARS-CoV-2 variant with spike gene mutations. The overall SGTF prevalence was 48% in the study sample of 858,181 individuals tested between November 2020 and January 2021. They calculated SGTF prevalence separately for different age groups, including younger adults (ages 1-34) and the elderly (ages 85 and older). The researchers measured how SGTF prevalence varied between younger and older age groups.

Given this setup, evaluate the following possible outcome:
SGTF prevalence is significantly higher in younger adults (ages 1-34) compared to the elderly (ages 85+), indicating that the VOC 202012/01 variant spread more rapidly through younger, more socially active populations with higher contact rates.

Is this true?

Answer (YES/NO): YES